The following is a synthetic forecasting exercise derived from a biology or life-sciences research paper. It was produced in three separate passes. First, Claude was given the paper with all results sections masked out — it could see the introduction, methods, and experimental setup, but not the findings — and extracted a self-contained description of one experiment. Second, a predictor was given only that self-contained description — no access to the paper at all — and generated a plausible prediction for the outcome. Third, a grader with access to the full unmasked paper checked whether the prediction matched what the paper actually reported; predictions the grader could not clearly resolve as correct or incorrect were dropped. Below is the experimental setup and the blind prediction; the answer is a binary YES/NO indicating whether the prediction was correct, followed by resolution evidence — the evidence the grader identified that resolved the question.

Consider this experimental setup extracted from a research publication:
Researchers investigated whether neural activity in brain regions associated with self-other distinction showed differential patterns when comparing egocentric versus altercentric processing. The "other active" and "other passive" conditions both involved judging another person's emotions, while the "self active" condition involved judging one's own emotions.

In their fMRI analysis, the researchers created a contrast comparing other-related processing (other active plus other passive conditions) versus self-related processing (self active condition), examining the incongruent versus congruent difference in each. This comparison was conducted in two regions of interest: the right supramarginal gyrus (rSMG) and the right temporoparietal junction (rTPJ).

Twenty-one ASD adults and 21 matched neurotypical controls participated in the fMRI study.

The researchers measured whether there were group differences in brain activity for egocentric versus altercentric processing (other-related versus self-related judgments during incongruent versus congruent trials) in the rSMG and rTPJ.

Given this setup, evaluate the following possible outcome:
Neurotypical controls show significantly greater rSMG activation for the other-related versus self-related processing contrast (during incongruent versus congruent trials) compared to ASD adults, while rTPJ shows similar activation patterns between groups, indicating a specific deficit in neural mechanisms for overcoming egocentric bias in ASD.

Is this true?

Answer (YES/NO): YES